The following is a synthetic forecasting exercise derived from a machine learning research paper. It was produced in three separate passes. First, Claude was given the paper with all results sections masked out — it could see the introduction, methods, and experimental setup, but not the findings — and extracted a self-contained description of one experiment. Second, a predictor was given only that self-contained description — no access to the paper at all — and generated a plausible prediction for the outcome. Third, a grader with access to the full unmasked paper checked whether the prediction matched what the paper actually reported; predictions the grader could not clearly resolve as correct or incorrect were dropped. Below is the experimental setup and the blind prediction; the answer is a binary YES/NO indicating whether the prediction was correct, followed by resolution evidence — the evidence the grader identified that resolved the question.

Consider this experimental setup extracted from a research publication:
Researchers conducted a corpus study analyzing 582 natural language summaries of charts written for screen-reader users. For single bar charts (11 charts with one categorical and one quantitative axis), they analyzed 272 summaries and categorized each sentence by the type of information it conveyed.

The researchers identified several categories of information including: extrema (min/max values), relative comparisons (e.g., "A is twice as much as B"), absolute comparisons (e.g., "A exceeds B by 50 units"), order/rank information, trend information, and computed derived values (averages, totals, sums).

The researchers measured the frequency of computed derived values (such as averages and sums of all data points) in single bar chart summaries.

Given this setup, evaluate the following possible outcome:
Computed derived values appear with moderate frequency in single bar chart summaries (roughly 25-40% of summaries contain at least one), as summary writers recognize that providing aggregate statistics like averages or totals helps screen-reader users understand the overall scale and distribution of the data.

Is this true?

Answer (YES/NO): NO